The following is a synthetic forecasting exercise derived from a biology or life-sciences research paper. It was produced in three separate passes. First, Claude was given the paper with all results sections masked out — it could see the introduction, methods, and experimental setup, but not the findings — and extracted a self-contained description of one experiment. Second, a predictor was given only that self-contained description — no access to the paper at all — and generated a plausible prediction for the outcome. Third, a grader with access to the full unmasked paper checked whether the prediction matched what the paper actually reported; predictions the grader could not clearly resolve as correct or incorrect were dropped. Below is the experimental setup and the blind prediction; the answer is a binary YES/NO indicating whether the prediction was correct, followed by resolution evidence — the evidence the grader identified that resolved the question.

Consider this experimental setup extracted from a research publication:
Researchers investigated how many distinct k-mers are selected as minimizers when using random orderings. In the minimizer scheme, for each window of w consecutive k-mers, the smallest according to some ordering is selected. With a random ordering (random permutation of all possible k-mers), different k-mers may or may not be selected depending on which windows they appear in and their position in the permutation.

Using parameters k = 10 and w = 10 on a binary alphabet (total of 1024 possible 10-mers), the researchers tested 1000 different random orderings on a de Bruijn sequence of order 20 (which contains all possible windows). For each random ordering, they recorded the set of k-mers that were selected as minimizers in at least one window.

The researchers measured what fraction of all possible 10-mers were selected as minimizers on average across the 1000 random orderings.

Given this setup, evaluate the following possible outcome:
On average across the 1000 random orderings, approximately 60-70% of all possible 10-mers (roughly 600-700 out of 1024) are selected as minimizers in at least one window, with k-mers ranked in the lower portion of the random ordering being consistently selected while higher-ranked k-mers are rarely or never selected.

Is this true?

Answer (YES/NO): NO